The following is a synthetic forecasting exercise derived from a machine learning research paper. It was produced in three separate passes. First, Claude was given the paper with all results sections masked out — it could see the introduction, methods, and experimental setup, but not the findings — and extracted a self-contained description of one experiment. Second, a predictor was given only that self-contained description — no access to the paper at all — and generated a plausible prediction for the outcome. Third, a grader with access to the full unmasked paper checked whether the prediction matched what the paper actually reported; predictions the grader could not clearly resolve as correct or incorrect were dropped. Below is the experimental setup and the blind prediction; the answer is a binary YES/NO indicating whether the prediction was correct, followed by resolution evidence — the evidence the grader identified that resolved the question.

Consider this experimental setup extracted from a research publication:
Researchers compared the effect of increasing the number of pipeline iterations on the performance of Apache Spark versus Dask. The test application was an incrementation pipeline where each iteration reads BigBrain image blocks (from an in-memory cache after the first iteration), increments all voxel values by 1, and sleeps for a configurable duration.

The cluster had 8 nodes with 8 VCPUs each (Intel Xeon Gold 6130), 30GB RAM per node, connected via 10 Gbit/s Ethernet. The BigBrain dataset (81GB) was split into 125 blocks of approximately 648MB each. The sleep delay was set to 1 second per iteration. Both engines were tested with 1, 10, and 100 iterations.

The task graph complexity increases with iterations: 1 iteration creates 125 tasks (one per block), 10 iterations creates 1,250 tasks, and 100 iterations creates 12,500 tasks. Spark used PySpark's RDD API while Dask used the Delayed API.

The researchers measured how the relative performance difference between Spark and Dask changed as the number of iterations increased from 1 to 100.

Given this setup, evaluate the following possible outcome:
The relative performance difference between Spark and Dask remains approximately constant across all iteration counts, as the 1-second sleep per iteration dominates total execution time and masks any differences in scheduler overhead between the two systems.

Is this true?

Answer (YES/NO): NO